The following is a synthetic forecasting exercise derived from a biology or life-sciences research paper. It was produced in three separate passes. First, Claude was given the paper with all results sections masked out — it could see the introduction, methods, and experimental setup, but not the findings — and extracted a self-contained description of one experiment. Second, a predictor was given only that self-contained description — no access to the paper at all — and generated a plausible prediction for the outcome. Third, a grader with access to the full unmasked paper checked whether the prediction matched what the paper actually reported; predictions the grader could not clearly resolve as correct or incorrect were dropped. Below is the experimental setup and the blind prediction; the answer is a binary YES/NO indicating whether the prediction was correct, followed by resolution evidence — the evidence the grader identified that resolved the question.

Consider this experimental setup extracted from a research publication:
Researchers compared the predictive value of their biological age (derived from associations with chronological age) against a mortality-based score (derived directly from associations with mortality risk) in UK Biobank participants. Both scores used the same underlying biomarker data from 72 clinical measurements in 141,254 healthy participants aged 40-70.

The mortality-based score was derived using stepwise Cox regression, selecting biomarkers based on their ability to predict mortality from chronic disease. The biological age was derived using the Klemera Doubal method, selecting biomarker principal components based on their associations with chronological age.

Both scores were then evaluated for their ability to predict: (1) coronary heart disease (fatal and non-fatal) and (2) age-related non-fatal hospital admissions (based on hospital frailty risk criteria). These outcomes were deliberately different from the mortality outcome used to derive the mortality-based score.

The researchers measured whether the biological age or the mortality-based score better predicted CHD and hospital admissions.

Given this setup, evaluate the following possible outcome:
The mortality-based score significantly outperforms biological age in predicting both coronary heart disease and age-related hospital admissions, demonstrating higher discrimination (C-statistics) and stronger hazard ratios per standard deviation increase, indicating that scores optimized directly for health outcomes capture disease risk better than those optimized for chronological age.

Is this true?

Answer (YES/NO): NO